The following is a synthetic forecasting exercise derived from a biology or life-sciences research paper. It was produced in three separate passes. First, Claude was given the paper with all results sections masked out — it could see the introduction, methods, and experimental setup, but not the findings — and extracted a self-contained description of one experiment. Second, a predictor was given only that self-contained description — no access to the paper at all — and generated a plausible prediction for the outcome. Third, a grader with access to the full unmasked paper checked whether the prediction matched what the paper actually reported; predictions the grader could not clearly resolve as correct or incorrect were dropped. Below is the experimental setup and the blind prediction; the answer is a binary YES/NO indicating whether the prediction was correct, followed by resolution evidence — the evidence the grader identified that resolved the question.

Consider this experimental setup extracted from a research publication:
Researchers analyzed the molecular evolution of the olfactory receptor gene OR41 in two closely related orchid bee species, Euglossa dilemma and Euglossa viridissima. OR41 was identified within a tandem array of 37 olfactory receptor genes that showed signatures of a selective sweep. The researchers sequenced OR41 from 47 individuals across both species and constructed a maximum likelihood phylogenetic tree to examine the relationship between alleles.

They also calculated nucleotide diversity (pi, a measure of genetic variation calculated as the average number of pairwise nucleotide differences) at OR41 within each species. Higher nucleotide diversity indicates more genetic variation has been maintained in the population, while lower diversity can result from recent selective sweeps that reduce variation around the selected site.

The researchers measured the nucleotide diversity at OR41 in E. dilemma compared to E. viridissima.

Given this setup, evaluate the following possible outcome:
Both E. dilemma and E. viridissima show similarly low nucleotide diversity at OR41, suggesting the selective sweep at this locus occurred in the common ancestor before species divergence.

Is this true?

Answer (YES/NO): NO